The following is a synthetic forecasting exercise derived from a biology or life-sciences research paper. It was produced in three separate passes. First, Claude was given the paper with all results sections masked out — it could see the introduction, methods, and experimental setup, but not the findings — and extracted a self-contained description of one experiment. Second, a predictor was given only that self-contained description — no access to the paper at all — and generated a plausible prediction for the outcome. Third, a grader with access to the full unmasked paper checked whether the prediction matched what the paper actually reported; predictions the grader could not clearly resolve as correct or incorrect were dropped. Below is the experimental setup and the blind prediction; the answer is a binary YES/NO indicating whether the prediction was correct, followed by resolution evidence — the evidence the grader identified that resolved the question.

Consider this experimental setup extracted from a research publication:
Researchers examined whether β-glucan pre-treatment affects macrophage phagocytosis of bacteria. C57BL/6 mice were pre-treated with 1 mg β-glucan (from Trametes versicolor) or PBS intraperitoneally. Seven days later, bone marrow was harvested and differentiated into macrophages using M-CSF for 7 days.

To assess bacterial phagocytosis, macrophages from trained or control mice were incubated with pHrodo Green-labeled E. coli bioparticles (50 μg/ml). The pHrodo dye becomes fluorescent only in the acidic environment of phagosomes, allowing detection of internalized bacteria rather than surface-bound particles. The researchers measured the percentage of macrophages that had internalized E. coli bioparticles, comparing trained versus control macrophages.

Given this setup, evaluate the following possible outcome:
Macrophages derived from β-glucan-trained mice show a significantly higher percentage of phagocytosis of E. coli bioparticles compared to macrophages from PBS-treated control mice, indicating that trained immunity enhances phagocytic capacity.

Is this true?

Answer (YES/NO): YES